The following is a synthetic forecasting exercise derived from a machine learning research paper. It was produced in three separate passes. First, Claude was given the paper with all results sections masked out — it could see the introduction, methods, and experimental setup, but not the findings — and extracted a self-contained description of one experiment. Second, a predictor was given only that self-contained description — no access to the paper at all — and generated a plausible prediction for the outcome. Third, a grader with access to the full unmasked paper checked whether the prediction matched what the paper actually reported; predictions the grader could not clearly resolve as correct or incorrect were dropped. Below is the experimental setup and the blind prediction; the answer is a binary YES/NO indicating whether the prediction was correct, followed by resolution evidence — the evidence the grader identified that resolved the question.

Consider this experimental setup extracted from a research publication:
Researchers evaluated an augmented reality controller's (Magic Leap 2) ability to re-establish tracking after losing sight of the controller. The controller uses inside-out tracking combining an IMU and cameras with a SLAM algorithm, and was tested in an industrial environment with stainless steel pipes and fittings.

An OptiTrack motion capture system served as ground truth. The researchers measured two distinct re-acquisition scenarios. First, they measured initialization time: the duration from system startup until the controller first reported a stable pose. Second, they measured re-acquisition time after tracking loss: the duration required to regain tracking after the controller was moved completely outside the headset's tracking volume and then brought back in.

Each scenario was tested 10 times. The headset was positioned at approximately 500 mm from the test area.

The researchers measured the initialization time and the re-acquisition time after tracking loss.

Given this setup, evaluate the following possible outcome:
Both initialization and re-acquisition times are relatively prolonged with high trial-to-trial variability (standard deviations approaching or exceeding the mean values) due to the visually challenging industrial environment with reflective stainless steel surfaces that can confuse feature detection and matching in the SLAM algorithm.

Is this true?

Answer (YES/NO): NO